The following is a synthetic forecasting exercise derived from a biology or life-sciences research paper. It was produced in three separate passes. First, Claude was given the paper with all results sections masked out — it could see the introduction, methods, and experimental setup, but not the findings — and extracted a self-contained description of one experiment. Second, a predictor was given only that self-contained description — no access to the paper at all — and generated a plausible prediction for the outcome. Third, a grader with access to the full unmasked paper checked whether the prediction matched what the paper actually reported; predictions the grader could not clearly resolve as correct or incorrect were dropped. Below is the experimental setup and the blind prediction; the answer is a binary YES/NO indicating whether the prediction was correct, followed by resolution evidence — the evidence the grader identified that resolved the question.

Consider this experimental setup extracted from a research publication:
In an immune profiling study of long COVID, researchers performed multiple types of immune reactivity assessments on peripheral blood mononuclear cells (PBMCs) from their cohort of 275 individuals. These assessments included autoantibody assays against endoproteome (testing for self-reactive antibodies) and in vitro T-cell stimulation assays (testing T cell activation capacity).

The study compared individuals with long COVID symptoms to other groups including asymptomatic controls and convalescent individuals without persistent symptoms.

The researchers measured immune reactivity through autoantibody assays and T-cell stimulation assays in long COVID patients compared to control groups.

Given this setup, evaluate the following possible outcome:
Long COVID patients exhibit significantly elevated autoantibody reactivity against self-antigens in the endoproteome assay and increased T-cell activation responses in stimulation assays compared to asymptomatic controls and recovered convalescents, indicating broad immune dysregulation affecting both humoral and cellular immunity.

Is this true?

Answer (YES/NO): YES